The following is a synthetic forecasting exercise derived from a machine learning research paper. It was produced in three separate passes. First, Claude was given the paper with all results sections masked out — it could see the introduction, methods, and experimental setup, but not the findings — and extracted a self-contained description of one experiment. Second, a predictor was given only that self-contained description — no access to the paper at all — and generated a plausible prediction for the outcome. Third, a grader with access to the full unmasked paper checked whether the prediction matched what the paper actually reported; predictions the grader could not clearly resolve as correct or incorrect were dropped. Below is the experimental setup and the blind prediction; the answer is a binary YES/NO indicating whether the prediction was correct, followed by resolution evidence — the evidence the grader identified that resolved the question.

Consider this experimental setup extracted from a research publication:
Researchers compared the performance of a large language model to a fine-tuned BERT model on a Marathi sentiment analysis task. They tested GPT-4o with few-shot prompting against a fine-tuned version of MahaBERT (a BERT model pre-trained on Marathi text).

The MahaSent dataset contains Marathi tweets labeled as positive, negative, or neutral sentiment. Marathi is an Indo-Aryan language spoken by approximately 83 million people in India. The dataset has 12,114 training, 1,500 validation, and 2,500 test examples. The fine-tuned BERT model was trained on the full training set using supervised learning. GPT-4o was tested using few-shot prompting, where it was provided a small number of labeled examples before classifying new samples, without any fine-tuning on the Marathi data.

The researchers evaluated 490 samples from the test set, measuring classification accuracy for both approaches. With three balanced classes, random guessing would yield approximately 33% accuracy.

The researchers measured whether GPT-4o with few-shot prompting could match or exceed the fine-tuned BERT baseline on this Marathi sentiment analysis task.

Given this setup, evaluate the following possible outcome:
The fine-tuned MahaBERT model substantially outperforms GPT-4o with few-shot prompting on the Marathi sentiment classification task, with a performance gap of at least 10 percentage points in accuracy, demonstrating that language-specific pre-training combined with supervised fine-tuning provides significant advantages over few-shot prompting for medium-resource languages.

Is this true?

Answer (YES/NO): NO